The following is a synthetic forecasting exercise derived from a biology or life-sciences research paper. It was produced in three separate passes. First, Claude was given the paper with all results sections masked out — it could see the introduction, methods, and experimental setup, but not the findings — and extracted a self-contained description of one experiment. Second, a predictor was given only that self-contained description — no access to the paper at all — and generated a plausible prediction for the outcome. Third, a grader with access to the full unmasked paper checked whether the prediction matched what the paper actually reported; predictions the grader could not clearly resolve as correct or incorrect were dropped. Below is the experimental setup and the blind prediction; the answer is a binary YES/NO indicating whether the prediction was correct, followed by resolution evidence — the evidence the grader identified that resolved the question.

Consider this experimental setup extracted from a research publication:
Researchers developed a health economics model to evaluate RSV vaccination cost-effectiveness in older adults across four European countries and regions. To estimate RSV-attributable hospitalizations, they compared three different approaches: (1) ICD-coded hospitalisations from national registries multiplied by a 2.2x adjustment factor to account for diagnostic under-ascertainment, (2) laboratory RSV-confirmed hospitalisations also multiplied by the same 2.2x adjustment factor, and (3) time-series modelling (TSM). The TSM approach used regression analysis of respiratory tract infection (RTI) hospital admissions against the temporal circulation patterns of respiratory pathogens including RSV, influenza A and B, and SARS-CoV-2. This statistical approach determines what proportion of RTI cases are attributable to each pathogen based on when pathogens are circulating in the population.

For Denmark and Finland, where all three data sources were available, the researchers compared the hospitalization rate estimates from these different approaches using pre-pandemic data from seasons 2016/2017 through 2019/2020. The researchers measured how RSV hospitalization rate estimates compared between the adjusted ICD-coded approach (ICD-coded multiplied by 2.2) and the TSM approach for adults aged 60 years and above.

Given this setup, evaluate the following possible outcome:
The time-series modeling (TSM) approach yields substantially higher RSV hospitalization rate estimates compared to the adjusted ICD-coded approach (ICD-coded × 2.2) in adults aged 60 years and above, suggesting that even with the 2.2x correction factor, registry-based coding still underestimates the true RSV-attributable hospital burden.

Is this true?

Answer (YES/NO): NO